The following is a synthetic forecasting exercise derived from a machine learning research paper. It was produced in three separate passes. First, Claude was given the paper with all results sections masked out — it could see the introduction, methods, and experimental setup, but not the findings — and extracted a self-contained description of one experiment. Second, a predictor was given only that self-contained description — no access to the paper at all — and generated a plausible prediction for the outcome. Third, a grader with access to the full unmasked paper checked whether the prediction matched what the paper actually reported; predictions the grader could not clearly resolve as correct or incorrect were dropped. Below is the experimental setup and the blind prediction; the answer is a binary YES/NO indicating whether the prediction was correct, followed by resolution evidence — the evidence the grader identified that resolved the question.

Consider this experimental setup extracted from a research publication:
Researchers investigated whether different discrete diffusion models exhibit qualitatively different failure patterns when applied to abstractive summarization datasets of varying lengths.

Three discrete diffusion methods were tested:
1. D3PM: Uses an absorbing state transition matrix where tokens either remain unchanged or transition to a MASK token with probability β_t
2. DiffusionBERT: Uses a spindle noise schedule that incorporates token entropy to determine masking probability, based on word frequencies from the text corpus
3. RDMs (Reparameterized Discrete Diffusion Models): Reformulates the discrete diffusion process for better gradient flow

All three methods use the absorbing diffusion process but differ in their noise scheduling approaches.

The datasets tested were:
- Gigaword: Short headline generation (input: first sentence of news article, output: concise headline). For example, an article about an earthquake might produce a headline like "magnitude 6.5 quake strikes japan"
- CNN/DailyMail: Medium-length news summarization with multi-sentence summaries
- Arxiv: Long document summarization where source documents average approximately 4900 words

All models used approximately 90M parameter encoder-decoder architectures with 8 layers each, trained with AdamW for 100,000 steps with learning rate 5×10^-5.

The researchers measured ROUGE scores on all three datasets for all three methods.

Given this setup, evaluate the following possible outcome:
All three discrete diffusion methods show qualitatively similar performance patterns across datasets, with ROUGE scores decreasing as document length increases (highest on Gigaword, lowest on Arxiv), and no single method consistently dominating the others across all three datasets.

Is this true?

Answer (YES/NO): NO